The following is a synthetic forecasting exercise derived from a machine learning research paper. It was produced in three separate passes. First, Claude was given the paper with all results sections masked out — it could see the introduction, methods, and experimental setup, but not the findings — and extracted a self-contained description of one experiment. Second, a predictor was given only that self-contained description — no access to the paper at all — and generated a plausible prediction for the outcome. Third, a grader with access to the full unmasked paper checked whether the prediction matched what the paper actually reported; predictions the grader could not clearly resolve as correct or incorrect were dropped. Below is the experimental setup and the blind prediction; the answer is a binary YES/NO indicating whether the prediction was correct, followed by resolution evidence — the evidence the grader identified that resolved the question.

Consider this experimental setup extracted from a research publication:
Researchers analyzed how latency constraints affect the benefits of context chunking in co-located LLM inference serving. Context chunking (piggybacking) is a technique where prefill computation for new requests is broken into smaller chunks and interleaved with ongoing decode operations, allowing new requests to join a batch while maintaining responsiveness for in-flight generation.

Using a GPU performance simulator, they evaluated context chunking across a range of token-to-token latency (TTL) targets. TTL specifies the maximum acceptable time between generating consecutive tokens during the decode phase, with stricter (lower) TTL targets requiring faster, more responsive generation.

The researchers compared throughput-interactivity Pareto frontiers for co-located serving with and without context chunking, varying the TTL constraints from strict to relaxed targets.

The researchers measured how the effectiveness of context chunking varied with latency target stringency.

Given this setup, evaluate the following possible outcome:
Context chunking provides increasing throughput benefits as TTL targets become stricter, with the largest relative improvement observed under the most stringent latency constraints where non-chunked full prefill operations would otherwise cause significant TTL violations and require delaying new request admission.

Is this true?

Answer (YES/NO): NO